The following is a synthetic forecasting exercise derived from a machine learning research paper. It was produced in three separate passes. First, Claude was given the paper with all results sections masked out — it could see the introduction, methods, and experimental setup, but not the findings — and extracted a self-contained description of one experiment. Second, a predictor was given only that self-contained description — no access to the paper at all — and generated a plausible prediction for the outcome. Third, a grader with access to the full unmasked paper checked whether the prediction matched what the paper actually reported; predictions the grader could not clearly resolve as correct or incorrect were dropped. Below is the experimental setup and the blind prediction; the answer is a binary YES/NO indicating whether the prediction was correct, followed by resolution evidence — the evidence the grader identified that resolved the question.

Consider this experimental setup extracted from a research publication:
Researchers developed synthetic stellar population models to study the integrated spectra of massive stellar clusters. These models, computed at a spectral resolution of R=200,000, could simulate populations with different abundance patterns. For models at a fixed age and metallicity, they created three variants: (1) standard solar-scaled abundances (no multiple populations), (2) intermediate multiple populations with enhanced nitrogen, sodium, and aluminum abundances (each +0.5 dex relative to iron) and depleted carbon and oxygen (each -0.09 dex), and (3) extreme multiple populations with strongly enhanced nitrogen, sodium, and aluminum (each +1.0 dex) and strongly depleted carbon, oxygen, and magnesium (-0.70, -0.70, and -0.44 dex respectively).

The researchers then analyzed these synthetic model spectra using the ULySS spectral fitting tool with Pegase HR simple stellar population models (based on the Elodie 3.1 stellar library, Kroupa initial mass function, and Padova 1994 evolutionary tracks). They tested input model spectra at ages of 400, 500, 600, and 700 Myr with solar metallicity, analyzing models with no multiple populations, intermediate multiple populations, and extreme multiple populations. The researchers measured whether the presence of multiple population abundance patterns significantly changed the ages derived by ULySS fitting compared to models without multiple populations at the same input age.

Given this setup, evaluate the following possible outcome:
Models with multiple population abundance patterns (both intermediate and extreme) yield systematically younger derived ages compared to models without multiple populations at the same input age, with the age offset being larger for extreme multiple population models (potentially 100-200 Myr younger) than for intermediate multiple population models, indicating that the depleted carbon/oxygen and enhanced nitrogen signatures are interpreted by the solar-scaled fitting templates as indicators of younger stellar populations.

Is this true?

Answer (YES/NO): NO